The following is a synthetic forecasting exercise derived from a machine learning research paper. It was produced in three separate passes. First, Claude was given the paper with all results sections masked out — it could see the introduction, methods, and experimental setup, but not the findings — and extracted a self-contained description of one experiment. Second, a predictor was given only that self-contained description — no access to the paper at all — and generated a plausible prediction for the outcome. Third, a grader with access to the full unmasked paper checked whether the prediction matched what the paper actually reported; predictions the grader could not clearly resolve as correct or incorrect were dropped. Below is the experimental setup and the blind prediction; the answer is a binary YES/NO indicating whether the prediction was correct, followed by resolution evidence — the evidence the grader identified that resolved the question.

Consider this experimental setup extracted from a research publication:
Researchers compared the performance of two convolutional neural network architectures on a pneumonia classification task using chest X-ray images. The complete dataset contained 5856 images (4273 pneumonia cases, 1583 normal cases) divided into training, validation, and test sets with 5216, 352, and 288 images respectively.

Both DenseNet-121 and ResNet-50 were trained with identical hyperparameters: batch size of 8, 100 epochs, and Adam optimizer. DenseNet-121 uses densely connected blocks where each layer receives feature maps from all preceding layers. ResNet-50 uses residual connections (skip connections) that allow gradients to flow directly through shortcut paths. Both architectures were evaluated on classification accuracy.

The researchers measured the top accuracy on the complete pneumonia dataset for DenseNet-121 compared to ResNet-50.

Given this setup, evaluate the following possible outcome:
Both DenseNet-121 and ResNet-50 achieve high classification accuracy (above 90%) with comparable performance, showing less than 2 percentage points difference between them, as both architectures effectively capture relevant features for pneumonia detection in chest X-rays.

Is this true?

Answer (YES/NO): NO